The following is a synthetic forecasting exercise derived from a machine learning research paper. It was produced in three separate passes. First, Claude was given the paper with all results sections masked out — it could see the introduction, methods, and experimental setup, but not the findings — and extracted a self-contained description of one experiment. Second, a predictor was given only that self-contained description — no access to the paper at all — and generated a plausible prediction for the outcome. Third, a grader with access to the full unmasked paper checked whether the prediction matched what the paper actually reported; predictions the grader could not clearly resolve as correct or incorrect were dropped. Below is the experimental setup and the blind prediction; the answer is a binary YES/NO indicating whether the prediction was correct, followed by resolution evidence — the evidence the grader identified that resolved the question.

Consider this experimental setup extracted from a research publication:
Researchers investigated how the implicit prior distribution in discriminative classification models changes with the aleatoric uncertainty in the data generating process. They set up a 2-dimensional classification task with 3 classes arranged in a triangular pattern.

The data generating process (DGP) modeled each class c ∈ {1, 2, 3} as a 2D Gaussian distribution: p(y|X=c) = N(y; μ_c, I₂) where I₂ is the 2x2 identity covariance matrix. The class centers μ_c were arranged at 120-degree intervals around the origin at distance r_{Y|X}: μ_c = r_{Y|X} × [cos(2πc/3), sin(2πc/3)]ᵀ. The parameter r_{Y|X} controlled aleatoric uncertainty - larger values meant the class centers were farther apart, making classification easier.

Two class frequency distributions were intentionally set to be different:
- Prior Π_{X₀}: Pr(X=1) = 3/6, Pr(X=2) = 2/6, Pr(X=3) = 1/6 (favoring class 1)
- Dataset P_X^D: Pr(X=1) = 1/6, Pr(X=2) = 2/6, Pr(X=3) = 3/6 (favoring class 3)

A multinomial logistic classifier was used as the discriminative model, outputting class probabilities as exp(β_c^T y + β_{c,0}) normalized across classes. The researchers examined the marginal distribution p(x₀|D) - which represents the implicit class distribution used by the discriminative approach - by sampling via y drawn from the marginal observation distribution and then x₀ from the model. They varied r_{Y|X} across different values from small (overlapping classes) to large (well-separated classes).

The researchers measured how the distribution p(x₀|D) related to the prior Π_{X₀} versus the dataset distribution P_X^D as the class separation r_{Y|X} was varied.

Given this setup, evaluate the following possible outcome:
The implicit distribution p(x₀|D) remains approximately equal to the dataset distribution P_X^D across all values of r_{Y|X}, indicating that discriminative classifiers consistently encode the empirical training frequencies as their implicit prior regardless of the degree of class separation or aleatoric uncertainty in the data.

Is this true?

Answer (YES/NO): NO